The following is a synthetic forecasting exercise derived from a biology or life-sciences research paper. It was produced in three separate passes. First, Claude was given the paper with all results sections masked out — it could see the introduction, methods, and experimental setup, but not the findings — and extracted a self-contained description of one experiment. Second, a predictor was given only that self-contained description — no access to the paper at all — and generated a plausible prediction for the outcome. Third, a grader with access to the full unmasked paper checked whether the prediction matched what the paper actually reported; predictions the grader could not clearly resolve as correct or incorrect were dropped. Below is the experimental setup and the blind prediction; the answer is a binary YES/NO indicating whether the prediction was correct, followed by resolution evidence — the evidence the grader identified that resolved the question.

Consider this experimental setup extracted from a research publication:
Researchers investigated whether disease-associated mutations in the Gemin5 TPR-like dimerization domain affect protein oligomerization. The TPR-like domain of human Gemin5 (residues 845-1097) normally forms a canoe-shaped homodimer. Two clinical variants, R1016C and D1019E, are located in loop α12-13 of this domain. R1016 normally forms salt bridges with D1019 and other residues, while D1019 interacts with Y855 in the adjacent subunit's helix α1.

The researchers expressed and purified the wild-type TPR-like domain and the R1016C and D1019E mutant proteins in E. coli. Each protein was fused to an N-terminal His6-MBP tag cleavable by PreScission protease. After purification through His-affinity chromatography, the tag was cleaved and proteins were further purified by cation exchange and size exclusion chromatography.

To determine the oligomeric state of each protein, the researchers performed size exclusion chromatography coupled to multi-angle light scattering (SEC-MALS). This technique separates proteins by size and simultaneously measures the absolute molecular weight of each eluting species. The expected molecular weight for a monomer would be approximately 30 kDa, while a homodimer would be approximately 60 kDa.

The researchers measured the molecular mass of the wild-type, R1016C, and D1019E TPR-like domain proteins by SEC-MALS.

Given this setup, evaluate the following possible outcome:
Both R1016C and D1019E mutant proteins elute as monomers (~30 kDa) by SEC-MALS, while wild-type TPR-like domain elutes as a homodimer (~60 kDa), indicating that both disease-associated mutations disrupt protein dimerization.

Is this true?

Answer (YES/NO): NO